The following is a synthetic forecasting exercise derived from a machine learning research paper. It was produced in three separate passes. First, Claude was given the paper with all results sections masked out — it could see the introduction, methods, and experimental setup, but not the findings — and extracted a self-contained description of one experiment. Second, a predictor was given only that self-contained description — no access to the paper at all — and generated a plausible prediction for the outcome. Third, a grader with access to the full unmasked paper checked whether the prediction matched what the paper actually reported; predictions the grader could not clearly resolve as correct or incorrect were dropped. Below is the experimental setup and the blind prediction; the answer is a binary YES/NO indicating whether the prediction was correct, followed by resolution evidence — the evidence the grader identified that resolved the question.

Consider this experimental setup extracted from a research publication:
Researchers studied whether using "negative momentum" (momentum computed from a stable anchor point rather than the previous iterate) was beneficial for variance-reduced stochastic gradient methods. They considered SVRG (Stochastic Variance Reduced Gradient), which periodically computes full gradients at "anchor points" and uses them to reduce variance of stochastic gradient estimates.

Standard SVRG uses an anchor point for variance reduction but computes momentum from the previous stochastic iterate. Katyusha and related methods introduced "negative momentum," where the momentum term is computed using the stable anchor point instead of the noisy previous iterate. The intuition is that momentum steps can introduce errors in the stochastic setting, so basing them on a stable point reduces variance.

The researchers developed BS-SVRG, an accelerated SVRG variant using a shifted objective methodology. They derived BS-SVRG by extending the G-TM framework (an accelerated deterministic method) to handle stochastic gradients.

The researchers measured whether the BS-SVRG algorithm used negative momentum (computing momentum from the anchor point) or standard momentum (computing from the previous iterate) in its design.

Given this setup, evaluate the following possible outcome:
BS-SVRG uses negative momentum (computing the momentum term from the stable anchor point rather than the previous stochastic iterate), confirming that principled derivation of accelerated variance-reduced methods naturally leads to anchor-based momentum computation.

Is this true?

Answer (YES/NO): YES